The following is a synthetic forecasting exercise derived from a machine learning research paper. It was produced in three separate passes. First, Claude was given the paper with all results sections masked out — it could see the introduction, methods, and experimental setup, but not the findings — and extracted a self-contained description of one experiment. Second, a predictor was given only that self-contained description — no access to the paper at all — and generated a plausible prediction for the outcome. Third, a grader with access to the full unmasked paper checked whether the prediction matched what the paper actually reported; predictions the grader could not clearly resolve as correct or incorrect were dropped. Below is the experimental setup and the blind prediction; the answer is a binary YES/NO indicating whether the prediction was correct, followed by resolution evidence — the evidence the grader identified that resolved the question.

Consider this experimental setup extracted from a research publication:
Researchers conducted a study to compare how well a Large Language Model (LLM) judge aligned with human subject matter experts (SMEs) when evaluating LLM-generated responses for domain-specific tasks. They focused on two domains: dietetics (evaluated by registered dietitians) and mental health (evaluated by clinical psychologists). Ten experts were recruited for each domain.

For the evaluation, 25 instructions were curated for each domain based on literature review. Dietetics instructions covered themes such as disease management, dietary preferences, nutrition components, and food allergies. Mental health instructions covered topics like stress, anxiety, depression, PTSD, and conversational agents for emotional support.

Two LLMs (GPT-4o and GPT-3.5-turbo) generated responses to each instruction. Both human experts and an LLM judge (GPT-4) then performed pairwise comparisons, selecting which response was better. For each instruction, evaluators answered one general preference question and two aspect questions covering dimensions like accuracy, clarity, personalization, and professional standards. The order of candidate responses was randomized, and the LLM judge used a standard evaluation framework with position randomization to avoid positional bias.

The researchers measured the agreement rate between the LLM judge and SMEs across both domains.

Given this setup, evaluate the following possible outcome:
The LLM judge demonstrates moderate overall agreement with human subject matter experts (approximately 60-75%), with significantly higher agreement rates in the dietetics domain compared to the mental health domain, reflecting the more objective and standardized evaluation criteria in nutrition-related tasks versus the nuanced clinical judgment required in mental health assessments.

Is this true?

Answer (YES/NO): NO